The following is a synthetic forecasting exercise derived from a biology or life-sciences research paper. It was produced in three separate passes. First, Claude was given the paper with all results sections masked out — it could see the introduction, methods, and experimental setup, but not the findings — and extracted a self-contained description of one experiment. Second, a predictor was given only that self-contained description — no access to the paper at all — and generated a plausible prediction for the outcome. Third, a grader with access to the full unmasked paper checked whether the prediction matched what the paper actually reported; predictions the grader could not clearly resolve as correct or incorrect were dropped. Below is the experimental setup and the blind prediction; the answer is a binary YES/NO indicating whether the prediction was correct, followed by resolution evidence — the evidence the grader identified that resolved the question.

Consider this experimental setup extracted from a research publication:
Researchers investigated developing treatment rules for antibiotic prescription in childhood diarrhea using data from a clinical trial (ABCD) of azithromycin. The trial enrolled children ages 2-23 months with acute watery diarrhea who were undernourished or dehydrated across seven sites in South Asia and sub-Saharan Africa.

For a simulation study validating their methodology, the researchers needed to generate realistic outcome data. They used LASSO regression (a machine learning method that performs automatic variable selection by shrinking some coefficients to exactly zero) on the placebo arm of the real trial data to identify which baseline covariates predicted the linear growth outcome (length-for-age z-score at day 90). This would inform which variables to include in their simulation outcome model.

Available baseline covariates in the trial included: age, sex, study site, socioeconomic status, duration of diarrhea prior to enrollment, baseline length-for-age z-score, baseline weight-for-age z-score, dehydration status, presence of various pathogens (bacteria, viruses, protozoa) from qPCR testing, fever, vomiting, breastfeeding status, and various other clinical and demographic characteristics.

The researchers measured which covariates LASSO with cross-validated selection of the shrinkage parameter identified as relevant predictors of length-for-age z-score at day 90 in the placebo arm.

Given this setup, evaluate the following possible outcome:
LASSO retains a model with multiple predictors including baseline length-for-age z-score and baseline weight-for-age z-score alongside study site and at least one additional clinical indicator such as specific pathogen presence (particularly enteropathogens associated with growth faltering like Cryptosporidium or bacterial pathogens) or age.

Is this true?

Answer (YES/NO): NO